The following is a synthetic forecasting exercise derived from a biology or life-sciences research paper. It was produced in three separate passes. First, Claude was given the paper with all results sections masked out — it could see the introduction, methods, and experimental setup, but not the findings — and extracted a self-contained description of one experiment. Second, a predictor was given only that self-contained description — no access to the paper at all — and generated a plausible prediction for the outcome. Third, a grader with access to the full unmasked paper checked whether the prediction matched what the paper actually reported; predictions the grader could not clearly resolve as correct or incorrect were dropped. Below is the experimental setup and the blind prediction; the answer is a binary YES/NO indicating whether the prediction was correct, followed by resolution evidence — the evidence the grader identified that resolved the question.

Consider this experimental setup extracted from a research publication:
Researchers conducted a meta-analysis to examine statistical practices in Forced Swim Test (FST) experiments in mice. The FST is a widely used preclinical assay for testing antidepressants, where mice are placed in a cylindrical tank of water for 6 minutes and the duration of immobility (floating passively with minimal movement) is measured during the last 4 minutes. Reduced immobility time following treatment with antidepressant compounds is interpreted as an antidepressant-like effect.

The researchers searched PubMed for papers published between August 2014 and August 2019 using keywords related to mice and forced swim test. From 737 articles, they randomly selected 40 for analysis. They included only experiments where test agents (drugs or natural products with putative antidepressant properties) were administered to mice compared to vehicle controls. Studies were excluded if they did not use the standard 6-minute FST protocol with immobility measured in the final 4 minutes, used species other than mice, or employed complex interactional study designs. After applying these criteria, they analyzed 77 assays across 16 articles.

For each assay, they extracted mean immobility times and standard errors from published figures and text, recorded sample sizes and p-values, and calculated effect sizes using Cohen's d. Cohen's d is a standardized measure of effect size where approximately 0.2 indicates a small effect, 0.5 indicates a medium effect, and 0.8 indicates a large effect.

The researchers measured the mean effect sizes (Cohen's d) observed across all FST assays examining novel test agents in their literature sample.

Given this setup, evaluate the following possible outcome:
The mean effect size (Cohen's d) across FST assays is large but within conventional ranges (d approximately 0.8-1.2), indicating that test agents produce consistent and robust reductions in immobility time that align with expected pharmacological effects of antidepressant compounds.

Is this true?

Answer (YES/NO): NO